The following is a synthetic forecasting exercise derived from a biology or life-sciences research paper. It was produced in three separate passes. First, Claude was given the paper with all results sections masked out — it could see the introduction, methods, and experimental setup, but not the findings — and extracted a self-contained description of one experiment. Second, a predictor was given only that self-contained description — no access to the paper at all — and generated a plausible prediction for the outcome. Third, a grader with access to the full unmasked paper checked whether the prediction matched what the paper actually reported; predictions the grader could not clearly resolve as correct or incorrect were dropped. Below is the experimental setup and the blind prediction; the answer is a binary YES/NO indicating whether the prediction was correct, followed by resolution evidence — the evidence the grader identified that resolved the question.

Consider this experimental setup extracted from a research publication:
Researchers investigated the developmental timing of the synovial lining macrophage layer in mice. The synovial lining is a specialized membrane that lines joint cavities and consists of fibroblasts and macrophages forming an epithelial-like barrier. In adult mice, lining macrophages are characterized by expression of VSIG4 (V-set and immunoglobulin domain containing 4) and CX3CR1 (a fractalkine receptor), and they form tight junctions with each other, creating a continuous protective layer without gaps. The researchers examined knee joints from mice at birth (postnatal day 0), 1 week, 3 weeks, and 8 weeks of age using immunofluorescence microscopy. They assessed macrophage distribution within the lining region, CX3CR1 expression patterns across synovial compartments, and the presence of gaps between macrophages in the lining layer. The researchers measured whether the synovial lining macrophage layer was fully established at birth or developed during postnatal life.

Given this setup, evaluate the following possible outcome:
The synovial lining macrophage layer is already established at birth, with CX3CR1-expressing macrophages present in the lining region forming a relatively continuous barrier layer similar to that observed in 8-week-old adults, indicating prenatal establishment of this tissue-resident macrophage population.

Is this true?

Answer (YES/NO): NO